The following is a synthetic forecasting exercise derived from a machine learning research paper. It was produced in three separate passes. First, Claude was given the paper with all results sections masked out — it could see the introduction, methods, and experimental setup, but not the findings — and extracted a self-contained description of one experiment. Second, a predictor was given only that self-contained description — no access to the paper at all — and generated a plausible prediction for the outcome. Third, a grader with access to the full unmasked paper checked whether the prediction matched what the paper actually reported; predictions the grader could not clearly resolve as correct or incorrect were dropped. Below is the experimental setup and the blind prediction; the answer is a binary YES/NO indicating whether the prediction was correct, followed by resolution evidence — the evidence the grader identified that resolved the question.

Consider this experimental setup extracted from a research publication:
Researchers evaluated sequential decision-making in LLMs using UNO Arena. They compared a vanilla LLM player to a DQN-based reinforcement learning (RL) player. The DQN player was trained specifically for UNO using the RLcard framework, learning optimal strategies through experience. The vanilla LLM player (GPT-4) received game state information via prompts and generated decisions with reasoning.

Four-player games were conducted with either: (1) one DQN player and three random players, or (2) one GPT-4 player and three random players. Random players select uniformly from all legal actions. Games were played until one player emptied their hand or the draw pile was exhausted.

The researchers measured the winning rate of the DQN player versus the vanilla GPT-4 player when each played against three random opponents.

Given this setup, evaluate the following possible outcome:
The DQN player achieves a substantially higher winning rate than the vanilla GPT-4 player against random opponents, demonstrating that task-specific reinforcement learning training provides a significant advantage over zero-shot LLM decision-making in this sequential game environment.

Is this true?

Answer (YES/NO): NO